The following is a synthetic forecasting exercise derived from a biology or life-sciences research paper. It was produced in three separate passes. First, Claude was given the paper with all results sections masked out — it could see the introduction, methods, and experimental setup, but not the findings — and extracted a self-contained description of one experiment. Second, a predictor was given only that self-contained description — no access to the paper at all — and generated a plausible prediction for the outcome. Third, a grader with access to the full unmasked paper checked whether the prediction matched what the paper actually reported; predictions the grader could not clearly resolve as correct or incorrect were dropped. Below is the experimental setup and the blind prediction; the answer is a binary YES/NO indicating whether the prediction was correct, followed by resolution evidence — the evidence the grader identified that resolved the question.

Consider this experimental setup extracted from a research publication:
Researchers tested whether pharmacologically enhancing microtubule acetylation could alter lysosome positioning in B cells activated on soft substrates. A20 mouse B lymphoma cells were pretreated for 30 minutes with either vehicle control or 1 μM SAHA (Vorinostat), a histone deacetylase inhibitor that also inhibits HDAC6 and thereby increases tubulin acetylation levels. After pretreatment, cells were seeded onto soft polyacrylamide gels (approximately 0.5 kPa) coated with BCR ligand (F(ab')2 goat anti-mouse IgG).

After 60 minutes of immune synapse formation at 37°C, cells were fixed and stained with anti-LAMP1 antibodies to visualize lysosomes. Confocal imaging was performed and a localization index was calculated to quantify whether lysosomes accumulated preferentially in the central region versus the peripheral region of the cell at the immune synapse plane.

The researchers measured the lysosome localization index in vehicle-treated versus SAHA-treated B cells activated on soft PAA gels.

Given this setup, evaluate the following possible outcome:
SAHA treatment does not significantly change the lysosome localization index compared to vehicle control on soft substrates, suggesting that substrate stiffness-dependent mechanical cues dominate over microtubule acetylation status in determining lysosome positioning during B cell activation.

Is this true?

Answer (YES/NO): NO